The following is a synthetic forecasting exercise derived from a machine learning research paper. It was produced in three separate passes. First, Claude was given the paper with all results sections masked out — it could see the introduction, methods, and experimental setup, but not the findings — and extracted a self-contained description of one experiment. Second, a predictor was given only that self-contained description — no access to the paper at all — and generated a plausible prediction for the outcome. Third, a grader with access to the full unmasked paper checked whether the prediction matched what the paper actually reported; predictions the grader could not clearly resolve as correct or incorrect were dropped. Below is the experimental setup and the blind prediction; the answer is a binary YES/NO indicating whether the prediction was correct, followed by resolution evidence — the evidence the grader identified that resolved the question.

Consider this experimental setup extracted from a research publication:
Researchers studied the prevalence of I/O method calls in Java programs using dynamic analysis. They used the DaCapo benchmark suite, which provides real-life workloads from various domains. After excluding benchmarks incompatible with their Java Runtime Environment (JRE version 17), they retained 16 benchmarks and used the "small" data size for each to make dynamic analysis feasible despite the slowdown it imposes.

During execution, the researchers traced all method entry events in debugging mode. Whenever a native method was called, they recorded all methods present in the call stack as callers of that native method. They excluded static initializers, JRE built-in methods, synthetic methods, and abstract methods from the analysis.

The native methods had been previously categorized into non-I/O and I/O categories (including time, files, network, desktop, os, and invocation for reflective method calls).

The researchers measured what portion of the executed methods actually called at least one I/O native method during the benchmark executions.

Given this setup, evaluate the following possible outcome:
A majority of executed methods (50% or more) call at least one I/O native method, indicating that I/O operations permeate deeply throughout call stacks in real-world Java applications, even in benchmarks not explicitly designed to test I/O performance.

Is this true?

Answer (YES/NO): NO